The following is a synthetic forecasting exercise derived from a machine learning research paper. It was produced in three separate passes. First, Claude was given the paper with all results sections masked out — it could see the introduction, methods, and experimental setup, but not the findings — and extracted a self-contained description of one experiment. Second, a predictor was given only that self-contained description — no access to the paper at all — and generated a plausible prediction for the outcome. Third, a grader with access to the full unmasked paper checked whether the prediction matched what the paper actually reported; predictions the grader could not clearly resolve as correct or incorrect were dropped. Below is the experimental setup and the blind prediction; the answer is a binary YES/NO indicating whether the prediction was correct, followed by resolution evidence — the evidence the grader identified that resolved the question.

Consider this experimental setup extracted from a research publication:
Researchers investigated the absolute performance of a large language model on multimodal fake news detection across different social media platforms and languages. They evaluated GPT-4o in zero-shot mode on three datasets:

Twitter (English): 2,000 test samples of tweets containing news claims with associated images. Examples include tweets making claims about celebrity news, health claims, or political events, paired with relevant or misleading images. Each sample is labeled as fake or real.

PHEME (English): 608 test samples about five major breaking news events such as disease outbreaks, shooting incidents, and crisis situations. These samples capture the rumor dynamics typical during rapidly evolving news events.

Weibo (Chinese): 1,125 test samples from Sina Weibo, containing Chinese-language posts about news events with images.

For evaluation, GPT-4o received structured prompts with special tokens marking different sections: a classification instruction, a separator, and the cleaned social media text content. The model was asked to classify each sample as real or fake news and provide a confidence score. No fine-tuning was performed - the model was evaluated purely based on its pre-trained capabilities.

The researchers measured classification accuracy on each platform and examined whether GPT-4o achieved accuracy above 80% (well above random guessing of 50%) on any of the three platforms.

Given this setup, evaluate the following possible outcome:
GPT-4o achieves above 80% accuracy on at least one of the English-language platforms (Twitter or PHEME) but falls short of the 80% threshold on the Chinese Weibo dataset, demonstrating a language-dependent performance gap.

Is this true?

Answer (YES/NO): NO